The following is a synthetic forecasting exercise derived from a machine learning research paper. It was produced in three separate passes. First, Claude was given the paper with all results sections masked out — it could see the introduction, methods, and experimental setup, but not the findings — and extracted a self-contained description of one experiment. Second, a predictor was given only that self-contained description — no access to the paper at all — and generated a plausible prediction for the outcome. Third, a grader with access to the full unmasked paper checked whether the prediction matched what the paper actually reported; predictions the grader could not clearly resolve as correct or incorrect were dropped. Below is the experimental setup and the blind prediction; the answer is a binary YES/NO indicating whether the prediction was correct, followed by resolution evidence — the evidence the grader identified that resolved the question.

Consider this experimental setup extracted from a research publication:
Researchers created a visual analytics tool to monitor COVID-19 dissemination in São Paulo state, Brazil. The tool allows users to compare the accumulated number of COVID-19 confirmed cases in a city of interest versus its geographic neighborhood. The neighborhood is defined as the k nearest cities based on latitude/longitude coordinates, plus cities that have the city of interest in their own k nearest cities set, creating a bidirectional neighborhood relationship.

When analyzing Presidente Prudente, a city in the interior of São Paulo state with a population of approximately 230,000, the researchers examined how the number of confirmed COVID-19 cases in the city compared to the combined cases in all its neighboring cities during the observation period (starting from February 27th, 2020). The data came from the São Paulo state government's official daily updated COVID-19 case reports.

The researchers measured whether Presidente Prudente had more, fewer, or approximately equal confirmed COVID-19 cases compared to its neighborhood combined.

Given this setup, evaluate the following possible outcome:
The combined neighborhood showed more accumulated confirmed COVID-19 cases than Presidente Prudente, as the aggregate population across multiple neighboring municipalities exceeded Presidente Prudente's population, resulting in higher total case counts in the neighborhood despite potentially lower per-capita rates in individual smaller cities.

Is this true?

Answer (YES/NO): NO